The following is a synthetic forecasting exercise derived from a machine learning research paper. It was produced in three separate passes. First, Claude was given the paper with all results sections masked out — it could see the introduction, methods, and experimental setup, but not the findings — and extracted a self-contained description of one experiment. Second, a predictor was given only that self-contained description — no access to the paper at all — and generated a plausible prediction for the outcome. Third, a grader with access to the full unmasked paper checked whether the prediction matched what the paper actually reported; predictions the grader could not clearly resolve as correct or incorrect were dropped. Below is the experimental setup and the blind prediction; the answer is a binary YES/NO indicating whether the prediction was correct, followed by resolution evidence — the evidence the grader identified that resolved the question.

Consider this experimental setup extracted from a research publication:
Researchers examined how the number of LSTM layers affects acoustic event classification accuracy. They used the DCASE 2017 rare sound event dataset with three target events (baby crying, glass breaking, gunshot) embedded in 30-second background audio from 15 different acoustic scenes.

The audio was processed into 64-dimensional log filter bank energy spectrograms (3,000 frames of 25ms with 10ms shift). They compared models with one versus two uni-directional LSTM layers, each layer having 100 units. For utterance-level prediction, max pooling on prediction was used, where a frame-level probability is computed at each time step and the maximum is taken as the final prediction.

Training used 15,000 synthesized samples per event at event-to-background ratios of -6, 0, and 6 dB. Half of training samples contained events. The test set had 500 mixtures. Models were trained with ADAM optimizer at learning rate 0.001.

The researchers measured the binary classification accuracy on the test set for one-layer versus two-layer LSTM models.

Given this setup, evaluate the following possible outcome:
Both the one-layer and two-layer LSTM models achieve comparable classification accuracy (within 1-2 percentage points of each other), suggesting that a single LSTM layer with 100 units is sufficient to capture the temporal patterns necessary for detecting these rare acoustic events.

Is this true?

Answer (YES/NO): YES